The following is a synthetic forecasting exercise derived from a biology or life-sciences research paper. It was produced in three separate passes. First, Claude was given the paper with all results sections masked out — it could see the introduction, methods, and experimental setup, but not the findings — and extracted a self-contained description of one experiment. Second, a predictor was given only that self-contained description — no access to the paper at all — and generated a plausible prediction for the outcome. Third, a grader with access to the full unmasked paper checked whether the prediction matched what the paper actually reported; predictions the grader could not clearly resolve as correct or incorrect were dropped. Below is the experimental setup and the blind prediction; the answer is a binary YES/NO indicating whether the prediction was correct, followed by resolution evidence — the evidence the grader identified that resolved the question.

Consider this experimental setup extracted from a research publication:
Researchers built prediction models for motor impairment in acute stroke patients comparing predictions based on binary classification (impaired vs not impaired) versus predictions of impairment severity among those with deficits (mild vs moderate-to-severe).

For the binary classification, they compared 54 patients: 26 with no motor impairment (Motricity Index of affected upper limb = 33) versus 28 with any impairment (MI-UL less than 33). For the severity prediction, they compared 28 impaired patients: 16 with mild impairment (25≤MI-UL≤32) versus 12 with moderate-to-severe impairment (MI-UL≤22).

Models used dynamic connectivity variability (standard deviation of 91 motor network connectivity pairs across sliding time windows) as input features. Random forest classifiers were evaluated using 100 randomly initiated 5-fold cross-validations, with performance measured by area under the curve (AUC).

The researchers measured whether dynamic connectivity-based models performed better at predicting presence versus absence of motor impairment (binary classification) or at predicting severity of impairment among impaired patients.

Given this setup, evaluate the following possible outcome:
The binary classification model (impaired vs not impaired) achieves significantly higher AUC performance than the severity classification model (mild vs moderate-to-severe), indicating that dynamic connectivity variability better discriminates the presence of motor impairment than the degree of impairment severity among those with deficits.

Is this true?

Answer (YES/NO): NO